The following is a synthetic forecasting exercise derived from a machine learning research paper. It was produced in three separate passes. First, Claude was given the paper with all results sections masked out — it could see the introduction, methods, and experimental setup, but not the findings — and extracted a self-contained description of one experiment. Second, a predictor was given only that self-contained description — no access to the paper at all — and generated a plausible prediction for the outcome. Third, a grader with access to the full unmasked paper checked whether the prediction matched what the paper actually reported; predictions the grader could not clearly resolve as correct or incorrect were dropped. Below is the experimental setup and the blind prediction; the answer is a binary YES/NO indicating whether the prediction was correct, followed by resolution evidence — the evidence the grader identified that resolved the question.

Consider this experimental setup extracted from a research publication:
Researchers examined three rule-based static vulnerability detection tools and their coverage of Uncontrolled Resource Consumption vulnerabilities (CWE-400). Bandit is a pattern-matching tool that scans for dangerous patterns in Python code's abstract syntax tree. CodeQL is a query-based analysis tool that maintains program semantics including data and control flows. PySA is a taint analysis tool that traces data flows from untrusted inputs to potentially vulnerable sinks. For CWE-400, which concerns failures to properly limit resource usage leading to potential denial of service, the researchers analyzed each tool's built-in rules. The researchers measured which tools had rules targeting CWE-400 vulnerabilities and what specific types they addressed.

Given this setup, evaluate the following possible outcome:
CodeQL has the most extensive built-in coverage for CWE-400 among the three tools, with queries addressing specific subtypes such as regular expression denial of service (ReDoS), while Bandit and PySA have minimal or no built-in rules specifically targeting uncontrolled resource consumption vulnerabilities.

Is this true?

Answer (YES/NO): NO